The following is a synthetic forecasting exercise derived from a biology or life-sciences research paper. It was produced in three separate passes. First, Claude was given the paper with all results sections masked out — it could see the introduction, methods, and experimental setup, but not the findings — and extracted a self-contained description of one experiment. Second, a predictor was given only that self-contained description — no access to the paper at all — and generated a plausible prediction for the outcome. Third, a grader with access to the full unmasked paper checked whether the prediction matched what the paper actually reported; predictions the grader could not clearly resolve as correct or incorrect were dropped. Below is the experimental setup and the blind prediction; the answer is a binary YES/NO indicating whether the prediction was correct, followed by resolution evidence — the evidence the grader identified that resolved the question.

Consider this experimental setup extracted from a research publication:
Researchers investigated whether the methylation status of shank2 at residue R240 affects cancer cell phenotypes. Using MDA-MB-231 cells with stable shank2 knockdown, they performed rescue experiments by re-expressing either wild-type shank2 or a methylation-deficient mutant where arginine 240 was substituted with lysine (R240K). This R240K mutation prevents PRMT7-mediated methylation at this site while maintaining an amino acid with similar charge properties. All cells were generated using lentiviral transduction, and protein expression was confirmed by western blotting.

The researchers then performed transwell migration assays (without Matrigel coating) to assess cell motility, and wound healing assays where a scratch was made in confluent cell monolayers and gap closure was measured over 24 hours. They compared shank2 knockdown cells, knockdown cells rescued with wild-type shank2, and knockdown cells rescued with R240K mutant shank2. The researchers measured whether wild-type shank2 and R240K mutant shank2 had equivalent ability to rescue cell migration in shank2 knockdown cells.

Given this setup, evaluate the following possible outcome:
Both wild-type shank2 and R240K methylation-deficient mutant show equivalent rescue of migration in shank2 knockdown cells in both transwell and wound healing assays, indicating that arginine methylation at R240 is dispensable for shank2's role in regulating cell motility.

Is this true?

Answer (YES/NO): NO